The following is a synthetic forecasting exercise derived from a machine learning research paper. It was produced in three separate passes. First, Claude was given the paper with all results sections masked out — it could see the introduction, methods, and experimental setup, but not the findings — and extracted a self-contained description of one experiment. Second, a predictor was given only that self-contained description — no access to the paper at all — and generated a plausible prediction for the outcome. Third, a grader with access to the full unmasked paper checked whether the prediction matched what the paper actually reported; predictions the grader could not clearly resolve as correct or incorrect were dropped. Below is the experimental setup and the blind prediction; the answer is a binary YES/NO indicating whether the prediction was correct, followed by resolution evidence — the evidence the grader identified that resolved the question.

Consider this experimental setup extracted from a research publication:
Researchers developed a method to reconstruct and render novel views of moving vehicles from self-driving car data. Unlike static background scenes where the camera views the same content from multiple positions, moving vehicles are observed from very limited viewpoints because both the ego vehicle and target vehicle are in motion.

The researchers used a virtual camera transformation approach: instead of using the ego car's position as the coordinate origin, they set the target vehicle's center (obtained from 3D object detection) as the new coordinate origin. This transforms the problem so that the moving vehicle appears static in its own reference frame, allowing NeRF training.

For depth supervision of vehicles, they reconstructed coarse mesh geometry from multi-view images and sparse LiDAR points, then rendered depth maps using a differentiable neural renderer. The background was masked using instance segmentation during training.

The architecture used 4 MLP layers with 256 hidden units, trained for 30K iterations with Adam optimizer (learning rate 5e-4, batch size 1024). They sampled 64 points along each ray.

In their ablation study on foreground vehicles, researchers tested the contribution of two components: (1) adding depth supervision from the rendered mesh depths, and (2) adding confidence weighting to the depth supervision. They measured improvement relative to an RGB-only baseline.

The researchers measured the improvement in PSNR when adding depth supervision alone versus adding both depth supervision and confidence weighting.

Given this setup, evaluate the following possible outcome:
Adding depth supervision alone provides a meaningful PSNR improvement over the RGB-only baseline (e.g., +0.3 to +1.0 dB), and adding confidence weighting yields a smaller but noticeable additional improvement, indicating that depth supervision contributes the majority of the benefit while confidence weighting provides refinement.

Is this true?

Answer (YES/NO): NO